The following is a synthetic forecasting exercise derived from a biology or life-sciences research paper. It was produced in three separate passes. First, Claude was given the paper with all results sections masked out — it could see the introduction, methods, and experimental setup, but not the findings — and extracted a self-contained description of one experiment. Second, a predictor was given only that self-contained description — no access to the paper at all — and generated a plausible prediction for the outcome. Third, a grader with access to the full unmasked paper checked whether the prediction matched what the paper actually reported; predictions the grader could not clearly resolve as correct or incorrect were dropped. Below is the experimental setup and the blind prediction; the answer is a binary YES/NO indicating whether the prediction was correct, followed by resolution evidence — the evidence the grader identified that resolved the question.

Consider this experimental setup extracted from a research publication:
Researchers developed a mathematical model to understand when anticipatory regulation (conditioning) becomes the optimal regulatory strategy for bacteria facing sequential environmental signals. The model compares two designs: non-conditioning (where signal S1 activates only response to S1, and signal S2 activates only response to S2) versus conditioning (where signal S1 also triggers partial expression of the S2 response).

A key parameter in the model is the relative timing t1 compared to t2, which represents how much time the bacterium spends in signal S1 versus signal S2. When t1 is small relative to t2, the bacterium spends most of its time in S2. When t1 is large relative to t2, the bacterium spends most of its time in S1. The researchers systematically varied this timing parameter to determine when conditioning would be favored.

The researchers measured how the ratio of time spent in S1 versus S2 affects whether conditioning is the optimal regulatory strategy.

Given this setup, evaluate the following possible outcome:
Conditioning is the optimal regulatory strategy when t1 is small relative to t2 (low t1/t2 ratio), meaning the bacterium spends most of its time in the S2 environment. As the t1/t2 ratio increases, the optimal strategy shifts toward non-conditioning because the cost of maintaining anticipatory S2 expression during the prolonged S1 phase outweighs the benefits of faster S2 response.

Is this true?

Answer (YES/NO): YES